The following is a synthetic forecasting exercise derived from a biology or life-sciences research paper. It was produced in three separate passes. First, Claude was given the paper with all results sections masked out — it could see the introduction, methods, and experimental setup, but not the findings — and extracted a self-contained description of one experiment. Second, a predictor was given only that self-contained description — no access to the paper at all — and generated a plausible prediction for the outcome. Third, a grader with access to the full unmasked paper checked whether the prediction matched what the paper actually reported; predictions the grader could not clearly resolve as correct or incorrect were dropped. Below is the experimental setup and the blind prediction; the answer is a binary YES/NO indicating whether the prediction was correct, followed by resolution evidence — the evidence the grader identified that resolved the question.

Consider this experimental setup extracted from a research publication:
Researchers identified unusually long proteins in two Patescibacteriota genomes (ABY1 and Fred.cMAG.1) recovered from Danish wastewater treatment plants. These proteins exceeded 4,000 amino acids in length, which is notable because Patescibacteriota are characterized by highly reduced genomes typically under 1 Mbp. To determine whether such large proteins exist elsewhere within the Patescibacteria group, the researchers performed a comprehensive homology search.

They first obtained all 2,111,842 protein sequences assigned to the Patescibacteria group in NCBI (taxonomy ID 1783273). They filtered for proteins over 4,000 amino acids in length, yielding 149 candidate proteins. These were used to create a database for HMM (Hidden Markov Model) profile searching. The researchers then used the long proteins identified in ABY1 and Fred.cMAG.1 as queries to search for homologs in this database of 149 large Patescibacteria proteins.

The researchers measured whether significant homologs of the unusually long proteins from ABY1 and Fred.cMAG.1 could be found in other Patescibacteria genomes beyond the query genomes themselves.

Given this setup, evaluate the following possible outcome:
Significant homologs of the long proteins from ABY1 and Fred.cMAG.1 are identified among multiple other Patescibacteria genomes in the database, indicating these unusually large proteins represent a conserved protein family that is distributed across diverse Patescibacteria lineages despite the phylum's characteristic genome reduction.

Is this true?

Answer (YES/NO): NO